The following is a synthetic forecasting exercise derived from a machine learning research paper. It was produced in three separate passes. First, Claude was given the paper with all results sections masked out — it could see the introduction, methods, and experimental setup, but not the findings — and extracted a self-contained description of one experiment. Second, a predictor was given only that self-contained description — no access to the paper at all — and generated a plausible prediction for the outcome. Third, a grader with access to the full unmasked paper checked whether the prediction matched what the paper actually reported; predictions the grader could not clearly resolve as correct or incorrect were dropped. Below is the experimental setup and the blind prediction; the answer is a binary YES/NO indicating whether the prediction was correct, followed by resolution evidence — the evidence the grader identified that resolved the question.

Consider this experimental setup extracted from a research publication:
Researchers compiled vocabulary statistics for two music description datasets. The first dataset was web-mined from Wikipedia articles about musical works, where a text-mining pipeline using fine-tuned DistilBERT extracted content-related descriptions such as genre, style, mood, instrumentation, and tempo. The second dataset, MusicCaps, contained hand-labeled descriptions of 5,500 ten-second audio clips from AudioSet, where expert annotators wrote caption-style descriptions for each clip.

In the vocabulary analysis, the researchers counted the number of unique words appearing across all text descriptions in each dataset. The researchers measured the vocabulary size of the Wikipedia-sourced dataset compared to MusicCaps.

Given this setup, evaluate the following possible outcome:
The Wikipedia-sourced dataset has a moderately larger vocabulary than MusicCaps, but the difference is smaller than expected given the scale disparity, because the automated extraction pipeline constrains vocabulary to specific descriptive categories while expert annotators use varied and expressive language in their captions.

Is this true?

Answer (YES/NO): NO